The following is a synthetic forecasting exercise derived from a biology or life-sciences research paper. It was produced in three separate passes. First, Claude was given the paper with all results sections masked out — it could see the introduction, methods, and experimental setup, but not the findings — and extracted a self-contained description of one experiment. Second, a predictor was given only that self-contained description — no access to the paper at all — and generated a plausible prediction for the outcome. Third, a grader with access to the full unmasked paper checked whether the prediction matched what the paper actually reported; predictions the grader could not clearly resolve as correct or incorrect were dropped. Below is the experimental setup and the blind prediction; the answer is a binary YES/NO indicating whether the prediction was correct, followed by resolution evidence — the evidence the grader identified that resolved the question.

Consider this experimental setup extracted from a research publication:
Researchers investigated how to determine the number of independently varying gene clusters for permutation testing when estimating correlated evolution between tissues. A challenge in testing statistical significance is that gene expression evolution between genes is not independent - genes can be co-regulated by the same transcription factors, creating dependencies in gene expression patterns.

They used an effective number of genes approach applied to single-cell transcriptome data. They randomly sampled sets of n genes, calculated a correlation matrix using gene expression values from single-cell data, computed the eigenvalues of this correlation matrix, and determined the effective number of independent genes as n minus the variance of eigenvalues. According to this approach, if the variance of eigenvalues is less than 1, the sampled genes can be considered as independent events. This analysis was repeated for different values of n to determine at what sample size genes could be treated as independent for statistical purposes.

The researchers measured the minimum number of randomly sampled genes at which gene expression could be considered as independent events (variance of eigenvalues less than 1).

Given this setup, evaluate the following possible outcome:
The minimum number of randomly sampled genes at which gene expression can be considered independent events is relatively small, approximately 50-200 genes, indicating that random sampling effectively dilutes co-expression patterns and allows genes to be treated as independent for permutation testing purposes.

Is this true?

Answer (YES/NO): YES